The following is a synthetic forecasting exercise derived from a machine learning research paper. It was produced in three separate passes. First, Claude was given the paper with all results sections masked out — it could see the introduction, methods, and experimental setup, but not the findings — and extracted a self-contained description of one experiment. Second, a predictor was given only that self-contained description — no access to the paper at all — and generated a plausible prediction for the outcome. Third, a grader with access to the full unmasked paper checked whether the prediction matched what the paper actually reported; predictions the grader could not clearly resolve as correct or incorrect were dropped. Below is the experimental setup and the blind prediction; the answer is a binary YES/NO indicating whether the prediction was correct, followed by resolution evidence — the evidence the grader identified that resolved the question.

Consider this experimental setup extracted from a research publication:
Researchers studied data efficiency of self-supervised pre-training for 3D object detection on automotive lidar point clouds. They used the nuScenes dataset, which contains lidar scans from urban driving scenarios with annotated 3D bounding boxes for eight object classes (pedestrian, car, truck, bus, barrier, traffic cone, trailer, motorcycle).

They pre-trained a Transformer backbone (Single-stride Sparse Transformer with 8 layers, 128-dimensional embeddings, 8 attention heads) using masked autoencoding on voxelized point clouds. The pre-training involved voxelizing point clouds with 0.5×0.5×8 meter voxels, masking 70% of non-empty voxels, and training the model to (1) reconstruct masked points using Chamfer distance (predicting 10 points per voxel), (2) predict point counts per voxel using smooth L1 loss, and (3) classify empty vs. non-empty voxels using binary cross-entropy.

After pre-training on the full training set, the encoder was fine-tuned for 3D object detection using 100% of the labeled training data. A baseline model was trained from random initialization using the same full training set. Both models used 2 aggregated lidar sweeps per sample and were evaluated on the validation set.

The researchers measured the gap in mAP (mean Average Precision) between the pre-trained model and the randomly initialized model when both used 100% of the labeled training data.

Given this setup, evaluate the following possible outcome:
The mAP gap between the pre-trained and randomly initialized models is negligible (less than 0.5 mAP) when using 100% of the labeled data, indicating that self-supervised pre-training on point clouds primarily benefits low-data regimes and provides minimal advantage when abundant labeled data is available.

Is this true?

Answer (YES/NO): NO